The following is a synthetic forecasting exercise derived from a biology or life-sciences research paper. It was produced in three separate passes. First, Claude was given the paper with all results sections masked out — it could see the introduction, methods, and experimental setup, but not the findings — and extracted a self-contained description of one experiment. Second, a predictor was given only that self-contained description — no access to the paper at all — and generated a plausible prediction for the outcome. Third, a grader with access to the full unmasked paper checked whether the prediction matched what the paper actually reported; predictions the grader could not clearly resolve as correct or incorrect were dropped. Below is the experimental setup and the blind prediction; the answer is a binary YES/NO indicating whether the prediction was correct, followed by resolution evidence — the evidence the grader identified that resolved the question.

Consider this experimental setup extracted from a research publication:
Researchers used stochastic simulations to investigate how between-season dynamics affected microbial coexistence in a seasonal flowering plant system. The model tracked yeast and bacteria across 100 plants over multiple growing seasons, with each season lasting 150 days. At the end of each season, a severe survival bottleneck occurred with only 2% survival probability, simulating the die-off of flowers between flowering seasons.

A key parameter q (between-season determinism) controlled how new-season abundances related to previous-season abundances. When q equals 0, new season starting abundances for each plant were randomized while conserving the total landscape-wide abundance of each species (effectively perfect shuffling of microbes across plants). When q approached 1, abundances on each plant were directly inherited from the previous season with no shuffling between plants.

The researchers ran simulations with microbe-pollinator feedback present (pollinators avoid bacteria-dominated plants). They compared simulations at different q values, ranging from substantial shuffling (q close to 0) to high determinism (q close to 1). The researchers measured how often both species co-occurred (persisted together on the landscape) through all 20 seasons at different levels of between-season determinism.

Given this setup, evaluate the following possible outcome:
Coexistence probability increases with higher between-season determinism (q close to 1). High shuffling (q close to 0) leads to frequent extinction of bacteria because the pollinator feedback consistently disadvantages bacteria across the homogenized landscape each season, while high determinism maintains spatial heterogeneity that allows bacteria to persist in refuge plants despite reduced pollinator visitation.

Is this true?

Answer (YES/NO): NO